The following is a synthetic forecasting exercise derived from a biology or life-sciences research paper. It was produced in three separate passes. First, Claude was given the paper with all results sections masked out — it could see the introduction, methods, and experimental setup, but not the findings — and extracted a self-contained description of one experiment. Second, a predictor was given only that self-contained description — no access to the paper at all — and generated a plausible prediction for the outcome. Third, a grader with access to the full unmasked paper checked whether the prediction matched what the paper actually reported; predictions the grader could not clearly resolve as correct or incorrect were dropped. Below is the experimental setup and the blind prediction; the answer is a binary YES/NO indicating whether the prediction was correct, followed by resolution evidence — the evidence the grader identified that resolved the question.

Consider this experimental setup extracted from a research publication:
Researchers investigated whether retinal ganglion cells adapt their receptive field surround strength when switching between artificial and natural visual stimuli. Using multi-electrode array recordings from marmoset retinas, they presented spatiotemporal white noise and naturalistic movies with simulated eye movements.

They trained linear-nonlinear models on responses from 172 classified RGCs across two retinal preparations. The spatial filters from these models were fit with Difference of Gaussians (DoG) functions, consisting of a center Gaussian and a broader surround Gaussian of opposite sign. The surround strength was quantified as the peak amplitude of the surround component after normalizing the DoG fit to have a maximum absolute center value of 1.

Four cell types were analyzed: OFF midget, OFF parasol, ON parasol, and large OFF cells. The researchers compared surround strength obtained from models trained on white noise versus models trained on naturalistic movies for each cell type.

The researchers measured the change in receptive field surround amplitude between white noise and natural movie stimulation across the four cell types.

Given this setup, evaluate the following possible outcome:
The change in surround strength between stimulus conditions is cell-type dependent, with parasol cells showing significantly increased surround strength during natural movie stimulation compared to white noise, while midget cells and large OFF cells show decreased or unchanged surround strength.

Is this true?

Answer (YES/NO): NO